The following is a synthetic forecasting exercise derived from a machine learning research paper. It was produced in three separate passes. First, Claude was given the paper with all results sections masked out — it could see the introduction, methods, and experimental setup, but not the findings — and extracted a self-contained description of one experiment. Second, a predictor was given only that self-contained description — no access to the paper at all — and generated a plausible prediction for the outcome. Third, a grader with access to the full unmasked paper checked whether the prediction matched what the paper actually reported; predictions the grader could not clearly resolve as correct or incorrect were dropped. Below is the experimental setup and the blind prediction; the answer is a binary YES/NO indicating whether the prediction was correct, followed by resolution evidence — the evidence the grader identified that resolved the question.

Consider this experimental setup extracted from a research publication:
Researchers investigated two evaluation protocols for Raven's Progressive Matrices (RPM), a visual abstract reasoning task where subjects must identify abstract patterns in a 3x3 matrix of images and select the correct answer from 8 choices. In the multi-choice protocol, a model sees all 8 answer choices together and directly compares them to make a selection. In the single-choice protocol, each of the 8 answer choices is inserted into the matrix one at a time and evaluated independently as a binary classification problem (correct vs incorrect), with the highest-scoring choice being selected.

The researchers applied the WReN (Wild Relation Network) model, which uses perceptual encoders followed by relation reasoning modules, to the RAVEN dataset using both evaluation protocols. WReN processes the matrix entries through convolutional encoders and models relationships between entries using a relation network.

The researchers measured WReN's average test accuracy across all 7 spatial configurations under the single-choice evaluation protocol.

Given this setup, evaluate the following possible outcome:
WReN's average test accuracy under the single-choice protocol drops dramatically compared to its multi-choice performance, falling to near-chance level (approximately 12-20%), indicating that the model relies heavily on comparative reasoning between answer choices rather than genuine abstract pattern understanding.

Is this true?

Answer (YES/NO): YES